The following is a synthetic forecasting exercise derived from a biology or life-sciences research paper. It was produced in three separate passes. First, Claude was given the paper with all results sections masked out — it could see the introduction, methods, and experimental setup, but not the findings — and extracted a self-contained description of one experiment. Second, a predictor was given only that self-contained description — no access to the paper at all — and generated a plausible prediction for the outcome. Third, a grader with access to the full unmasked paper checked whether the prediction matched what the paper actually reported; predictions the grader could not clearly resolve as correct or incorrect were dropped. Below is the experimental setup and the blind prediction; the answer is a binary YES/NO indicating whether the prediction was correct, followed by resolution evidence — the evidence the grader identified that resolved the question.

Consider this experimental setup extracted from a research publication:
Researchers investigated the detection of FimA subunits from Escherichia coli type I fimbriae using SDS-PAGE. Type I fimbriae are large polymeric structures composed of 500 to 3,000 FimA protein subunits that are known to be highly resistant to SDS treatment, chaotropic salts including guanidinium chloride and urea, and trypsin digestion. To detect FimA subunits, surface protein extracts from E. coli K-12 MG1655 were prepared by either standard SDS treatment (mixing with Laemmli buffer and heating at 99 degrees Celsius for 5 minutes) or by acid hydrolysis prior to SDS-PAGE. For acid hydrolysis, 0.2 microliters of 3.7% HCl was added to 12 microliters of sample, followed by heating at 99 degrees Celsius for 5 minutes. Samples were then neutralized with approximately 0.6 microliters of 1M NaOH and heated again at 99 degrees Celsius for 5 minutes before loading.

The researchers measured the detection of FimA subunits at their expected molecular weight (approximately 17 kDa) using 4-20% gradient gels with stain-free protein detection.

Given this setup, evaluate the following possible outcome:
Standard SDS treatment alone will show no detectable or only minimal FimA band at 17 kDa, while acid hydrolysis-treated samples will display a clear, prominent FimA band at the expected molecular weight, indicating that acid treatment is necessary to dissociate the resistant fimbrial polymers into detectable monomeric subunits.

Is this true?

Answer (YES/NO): YES